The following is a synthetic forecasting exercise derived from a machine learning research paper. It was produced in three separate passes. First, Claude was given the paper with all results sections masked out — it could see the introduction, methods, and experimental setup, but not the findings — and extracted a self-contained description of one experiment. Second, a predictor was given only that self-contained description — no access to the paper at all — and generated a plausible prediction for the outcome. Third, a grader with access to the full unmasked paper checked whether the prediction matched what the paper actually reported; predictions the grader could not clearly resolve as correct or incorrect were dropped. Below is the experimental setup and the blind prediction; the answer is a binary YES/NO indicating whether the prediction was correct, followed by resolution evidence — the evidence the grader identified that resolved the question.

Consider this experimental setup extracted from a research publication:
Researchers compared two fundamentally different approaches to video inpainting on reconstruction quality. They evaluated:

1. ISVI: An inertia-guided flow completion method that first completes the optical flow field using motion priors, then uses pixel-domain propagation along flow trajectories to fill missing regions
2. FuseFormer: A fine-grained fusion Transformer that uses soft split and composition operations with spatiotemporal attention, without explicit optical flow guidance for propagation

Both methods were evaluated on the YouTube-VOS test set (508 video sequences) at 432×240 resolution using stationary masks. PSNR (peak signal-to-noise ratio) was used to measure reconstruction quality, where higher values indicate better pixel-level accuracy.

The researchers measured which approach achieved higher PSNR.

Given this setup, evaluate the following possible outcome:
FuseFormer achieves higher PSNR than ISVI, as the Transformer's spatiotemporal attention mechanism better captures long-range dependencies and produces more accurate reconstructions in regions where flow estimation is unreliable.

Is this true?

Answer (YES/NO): YES